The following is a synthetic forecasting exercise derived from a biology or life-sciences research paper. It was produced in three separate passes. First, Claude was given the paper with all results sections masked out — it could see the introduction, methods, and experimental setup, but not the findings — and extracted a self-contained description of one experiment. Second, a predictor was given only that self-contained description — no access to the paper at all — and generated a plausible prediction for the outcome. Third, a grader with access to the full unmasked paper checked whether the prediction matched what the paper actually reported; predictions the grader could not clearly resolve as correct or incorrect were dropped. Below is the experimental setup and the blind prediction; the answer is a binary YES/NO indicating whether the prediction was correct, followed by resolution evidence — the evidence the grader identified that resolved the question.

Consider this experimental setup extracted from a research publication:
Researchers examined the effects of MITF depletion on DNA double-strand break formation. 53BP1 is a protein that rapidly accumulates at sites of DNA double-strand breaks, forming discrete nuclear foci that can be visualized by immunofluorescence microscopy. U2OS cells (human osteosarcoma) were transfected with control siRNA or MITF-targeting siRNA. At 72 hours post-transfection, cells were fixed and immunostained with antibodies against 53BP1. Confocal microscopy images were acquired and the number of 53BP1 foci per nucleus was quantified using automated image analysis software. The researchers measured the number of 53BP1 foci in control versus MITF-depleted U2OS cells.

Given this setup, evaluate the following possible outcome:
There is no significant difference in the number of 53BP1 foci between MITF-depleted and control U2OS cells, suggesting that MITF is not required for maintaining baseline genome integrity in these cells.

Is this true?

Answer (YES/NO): NO